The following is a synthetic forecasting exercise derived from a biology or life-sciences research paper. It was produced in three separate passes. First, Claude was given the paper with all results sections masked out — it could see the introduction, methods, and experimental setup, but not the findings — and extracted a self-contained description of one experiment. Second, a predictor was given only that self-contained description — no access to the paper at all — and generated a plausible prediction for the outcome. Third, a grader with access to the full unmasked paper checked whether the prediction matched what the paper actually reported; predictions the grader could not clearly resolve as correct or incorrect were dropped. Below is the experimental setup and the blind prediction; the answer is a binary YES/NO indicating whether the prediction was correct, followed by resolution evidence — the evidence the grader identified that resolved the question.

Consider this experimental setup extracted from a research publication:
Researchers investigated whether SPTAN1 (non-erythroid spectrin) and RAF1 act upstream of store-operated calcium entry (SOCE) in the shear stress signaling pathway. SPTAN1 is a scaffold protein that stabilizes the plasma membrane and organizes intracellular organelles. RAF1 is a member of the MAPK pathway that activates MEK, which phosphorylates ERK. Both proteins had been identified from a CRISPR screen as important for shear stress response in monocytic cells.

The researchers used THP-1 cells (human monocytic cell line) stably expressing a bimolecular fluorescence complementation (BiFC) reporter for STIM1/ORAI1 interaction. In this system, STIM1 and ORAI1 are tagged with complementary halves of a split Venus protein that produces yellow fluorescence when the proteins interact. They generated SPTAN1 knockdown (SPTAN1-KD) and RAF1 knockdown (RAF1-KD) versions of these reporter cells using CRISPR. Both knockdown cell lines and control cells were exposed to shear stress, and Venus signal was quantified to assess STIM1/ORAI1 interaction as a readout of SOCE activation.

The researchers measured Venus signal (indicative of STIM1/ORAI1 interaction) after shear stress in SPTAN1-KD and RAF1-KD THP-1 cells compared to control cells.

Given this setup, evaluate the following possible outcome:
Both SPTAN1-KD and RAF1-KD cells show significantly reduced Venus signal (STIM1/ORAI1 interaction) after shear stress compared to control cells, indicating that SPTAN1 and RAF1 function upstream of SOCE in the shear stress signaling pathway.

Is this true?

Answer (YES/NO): YES